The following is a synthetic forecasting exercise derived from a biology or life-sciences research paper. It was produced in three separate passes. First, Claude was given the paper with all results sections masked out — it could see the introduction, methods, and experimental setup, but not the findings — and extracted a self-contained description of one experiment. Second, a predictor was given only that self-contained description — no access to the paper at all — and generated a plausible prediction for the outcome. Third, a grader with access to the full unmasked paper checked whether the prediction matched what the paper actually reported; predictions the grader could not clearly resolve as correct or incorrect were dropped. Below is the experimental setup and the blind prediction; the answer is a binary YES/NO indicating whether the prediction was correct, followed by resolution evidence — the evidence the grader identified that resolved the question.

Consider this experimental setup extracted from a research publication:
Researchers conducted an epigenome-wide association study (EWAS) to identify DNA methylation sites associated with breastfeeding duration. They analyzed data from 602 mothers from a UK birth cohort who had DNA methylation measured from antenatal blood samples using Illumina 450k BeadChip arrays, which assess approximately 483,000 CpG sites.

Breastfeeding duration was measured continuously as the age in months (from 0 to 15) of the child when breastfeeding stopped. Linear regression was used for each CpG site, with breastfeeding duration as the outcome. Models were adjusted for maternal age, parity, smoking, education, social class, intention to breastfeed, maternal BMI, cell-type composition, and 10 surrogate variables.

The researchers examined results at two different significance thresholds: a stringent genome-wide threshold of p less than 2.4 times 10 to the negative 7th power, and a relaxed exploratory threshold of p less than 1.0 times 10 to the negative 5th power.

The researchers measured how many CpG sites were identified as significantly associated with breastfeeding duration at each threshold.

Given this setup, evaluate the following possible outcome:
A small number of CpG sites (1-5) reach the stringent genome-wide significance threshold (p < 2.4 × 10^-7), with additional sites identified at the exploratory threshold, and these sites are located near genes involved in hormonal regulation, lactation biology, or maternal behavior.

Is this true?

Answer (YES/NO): NO